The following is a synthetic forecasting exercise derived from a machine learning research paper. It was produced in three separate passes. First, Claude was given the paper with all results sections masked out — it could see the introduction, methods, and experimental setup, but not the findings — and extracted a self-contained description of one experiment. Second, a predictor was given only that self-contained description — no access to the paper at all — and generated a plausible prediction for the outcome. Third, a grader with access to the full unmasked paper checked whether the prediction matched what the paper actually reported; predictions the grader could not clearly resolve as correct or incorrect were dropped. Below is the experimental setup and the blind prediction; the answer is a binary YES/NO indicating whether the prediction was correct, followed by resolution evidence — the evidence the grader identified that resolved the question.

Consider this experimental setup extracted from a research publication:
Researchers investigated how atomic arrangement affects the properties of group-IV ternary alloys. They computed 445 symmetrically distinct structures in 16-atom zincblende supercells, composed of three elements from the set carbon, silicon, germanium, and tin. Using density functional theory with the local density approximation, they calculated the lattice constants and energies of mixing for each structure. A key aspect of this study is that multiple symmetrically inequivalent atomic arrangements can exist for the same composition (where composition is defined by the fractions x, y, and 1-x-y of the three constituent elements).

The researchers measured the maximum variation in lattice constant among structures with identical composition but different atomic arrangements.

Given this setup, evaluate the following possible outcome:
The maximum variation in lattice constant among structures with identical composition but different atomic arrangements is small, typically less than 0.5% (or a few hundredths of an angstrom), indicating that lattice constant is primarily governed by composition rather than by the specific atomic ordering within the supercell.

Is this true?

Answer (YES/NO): NO